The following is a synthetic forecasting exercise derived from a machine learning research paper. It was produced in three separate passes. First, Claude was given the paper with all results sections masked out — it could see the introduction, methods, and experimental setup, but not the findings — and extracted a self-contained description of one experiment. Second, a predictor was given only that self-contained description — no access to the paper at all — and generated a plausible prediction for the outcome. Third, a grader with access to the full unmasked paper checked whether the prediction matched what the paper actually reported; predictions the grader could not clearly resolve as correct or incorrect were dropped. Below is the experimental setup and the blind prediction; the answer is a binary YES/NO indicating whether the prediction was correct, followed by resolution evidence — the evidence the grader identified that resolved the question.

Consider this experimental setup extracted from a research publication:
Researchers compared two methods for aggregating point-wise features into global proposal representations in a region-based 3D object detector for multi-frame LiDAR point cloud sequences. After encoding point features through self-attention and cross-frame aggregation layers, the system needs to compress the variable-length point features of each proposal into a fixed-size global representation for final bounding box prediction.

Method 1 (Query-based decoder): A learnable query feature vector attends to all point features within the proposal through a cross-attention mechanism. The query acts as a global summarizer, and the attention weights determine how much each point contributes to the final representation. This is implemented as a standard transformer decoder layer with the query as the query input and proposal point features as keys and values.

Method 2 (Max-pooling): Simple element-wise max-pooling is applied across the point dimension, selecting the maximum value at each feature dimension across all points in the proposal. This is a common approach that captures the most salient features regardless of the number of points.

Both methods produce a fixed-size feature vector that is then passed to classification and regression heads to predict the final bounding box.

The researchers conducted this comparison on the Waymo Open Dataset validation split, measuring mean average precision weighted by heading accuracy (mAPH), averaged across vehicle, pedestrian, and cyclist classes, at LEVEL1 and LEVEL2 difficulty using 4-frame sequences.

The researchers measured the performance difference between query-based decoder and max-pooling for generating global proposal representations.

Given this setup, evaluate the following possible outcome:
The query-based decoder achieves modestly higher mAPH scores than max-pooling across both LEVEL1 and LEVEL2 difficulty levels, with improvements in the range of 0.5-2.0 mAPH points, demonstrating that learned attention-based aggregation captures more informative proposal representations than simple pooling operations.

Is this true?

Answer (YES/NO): YES